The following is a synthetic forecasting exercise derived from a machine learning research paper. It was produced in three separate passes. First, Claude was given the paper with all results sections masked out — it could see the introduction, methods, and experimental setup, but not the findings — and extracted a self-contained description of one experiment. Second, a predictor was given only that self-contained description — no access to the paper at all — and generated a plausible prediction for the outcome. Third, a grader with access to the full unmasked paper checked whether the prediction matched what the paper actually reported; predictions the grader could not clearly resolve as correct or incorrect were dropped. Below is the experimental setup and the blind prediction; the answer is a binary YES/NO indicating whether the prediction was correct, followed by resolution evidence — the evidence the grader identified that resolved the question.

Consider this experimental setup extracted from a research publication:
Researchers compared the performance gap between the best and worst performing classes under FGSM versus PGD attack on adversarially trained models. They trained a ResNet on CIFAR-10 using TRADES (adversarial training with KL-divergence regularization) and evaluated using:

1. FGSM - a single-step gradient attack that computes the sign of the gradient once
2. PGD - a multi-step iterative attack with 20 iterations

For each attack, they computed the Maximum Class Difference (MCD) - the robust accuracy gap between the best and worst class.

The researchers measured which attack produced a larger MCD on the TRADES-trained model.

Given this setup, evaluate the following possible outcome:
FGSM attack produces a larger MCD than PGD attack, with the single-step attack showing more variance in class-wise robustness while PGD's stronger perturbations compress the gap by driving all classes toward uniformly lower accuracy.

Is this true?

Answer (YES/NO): NO